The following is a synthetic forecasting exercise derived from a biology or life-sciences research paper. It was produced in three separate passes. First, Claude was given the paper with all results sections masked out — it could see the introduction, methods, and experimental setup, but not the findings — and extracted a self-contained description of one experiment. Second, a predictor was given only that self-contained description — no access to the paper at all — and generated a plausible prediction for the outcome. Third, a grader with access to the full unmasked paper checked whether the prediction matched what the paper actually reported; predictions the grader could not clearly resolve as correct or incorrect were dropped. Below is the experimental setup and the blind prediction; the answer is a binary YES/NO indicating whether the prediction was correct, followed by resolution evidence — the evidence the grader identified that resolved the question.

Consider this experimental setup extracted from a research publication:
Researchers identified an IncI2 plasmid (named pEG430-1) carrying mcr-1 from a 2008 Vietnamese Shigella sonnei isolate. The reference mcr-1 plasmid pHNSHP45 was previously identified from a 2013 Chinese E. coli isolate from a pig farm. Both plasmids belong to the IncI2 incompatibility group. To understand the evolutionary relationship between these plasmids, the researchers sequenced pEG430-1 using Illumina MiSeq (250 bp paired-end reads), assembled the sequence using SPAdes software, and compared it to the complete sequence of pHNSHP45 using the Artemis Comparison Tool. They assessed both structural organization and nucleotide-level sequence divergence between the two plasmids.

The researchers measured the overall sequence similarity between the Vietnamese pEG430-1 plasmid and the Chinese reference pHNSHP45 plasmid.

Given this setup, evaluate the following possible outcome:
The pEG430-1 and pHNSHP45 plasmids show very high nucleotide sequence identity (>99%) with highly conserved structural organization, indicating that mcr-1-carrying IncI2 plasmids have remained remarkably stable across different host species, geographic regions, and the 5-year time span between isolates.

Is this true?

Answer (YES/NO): NO